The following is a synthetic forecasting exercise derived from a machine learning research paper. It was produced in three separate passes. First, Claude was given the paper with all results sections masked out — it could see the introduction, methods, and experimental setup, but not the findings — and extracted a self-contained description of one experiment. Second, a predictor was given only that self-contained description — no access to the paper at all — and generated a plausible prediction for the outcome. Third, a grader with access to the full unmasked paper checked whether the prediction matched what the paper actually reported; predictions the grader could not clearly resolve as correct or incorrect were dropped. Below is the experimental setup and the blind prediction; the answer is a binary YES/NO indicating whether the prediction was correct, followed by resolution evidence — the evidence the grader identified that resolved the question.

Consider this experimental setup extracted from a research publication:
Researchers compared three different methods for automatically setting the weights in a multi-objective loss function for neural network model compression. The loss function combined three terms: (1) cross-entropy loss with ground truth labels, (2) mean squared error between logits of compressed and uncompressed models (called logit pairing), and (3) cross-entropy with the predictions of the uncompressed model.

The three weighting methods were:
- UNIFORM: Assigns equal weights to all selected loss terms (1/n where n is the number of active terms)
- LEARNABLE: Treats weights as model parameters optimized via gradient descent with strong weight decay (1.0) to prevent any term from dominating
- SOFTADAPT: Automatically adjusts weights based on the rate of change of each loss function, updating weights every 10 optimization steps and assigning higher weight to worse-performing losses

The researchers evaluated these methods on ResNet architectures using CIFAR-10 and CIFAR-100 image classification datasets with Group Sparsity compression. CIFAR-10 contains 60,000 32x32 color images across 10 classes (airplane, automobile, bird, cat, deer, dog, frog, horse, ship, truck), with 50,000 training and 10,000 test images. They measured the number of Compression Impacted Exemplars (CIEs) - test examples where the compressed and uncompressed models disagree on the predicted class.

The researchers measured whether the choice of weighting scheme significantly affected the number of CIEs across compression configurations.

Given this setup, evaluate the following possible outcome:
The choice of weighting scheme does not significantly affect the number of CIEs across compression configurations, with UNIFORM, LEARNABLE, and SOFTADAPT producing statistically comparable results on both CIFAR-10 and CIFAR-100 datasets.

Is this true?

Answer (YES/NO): NO